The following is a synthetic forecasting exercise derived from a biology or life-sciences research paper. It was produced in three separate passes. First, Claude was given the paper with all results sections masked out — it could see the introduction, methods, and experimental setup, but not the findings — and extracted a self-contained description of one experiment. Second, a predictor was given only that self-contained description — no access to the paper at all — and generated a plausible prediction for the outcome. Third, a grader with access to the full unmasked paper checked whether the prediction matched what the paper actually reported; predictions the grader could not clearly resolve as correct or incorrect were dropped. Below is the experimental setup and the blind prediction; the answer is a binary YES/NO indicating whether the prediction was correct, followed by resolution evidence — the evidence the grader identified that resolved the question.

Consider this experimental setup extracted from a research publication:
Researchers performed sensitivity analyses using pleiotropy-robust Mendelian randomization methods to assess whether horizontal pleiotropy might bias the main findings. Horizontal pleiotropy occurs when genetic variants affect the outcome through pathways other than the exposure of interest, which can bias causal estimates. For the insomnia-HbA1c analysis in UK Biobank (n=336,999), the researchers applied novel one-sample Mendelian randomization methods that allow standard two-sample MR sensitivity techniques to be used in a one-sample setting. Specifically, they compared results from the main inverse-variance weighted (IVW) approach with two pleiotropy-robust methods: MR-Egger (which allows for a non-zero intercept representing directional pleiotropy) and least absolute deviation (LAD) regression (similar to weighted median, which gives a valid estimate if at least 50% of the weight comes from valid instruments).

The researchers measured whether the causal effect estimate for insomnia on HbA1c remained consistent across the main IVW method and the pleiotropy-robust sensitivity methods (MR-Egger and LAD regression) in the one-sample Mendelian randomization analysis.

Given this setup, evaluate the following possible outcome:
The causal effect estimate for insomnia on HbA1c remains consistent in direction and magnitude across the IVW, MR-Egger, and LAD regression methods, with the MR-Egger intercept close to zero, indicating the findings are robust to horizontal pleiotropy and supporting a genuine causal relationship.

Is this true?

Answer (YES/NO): YES